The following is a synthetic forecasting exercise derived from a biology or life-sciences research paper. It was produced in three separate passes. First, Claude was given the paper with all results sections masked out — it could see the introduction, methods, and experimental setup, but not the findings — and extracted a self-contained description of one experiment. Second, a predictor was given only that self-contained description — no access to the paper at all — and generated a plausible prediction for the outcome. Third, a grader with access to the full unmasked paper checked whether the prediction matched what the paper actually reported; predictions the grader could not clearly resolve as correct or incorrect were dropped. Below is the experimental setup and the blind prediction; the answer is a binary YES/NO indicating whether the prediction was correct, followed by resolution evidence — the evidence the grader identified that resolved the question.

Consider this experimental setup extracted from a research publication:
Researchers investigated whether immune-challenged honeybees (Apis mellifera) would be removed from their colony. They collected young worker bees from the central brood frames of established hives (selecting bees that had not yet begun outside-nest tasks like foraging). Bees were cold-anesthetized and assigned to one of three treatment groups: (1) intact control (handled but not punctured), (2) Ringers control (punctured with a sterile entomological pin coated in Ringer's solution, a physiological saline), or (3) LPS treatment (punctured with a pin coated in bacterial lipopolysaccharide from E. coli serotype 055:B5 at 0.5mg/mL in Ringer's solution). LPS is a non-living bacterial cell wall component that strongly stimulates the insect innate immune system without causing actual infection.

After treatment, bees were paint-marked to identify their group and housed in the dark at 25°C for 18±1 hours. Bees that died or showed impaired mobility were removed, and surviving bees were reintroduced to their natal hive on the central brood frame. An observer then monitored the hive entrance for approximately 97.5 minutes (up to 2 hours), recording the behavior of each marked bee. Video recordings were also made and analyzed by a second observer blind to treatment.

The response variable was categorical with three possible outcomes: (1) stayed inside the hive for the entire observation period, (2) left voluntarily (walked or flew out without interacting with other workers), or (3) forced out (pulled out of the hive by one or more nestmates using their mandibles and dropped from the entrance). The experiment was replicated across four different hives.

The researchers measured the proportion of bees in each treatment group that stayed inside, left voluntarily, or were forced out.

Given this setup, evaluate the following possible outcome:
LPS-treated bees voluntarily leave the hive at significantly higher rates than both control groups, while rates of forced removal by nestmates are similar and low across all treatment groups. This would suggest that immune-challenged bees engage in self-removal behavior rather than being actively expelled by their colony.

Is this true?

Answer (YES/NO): NO